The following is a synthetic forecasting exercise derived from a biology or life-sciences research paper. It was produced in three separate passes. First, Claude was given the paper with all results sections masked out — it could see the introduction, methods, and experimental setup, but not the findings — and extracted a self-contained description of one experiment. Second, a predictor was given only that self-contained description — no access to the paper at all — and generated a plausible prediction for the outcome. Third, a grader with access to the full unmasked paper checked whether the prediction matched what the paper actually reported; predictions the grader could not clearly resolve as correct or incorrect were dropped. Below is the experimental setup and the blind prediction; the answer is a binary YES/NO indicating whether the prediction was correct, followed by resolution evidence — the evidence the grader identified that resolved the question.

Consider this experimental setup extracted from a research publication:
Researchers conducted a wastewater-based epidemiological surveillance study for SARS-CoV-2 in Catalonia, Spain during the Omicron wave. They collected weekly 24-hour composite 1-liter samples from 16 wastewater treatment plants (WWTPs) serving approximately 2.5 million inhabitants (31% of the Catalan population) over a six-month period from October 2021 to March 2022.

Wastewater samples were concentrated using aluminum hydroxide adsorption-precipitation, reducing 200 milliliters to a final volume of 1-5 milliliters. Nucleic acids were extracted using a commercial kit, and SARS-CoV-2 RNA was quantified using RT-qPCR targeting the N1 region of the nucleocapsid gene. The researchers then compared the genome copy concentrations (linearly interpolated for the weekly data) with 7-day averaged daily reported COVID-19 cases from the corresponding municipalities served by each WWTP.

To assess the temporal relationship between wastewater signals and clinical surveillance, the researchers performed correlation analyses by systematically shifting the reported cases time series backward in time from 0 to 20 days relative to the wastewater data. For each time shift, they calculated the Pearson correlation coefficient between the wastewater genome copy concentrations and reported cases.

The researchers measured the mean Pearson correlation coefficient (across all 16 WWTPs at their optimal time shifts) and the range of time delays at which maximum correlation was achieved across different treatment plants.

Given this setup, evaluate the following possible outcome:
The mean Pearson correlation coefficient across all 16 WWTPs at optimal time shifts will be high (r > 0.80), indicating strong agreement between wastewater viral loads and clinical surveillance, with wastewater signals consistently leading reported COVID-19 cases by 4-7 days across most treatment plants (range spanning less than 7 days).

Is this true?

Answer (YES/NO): NO